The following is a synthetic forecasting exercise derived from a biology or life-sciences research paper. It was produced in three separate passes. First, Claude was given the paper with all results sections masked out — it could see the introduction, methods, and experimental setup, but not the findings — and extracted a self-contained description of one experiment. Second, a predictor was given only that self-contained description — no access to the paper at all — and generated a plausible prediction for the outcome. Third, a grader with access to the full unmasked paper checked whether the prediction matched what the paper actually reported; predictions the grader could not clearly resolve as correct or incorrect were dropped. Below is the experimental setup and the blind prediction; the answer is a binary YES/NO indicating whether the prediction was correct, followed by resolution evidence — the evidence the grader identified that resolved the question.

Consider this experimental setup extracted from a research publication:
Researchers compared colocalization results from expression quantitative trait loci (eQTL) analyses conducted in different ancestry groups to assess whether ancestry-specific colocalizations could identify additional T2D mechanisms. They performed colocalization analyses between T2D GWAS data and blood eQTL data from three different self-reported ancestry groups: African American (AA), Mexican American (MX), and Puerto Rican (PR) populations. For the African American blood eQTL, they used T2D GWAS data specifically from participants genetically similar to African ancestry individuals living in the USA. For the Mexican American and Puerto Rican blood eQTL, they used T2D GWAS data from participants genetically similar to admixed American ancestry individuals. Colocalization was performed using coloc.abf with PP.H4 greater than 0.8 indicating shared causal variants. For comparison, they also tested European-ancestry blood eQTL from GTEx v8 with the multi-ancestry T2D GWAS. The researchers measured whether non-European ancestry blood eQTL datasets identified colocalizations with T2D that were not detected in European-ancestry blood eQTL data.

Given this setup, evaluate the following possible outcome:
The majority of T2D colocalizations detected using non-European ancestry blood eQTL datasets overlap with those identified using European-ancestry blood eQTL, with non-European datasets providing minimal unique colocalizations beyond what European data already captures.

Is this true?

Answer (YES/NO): NO